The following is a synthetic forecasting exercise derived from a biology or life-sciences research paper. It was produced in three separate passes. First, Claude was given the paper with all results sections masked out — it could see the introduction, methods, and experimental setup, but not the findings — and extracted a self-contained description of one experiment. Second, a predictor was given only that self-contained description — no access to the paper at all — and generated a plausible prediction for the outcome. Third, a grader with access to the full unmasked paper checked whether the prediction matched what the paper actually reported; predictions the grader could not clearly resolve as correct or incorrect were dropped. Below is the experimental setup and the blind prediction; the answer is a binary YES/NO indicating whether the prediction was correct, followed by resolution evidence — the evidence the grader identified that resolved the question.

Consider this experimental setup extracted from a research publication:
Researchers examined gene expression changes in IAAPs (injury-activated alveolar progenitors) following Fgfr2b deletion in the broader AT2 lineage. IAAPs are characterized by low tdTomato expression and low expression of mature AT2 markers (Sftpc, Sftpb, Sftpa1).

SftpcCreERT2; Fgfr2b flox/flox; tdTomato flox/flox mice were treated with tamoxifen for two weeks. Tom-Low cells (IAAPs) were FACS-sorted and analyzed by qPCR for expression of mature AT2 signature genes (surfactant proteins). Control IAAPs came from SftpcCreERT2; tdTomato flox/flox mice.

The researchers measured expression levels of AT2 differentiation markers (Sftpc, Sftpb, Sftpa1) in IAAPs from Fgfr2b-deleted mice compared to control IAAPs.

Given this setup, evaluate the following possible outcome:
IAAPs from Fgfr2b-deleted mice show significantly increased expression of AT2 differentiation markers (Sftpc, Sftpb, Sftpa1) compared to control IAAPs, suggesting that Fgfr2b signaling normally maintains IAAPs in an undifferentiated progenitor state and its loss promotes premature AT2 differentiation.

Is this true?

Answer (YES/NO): NO